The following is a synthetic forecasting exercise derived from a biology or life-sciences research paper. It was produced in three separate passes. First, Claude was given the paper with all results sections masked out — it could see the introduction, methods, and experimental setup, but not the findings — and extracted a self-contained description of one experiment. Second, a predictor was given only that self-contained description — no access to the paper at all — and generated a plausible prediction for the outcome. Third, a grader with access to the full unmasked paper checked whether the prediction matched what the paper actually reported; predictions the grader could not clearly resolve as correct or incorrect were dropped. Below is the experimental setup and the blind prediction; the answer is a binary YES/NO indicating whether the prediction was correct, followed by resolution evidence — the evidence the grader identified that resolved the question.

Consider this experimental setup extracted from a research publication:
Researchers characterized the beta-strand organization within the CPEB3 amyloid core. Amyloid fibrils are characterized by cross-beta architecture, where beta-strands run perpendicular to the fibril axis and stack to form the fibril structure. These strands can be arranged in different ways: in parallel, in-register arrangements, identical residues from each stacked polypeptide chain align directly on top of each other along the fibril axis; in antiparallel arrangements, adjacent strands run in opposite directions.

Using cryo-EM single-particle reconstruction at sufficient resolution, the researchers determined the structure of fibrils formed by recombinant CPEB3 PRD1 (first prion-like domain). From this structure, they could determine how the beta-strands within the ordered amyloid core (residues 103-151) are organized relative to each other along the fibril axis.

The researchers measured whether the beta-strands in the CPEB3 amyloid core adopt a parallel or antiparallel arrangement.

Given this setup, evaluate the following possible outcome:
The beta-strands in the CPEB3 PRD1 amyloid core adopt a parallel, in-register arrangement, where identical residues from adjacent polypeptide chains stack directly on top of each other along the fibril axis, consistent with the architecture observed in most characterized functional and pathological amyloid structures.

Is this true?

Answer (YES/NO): YES